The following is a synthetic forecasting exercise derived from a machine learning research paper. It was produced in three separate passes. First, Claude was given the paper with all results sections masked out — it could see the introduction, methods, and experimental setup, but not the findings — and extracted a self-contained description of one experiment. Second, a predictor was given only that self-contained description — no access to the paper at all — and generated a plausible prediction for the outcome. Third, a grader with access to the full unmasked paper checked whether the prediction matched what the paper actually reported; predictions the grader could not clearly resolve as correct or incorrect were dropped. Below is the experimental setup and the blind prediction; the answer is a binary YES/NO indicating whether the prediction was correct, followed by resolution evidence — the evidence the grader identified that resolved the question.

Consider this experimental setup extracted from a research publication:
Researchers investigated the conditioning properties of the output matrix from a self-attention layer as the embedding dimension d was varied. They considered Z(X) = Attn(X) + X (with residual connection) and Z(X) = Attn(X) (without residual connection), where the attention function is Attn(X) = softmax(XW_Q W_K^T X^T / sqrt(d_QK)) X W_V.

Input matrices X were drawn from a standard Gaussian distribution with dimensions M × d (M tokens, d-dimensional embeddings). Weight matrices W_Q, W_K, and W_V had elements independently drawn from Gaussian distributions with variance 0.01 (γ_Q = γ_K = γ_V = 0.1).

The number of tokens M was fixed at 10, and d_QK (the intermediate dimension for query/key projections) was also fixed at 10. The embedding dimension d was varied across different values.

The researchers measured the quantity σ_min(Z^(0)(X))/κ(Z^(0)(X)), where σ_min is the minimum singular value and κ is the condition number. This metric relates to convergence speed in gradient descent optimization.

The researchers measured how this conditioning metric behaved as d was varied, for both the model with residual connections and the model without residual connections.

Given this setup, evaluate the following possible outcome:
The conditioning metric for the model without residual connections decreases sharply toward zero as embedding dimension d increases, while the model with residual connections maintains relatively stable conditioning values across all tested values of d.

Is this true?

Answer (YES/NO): NO